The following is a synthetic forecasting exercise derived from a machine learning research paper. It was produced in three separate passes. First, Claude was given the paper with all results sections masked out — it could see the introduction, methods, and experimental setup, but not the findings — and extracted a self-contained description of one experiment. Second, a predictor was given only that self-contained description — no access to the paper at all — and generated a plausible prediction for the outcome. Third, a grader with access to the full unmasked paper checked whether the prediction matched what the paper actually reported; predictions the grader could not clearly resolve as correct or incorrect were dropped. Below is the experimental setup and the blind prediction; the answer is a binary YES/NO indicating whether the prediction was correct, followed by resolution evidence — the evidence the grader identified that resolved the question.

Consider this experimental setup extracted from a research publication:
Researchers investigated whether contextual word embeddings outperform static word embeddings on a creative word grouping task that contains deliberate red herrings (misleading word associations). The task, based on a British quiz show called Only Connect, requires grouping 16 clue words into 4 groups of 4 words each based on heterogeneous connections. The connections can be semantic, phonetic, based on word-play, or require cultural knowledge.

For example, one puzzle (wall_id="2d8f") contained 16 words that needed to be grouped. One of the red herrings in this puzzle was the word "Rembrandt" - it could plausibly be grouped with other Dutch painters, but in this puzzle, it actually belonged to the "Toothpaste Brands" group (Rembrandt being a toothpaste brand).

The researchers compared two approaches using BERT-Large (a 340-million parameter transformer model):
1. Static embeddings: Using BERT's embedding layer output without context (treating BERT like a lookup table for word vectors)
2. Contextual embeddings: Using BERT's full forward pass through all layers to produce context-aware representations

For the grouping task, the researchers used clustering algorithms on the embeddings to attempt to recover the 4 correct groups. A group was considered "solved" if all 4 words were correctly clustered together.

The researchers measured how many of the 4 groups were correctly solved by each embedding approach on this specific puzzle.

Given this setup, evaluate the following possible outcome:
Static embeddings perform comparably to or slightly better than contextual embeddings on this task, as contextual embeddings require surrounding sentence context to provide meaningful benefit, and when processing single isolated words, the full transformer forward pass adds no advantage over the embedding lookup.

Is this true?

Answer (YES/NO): NO